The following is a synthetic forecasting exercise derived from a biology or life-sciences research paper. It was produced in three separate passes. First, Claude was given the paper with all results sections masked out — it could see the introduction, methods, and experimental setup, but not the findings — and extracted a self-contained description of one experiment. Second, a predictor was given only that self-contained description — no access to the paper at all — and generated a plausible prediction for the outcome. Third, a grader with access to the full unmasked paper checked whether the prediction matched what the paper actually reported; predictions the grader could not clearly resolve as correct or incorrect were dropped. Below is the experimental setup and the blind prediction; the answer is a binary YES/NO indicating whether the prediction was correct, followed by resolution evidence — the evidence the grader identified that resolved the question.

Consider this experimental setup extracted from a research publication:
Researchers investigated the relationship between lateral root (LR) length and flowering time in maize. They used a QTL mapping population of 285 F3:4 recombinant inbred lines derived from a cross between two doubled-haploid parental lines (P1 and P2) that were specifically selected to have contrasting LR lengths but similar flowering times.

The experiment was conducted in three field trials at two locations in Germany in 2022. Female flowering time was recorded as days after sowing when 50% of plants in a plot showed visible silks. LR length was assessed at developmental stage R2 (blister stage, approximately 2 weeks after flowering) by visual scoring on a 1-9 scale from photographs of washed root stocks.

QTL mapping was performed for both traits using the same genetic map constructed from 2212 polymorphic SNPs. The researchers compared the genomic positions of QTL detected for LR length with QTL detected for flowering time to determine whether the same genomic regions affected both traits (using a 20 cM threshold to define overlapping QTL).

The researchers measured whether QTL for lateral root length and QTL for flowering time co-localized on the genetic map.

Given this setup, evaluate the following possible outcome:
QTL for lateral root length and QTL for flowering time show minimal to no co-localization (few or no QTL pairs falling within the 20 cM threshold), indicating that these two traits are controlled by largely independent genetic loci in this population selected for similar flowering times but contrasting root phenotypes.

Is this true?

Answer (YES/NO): NO